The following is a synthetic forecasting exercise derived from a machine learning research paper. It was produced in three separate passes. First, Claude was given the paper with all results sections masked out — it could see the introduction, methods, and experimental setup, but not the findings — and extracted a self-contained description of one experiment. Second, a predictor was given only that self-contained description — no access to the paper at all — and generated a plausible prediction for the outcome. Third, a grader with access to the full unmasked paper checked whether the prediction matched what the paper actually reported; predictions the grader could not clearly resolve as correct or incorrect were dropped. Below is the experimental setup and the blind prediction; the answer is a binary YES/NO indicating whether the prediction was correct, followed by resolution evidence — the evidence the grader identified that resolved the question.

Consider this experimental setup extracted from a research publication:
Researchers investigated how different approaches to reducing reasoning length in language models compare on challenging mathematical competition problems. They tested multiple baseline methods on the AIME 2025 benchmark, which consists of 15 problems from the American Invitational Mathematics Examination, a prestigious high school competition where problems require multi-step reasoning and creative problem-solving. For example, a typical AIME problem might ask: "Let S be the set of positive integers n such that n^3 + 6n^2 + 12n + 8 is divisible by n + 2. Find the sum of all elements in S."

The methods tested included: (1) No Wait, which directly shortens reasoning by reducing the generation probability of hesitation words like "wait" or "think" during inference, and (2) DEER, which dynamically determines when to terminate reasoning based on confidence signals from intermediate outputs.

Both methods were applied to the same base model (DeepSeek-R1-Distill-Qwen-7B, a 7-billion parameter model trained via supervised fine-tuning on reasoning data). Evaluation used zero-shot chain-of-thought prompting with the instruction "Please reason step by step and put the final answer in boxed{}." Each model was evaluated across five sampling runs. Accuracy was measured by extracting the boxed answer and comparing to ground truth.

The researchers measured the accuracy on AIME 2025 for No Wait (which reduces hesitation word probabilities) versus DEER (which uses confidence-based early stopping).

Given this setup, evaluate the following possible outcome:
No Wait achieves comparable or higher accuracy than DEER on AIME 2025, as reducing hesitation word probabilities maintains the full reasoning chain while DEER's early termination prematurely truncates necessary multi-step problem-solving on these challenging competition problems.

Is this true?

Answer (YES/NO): NO